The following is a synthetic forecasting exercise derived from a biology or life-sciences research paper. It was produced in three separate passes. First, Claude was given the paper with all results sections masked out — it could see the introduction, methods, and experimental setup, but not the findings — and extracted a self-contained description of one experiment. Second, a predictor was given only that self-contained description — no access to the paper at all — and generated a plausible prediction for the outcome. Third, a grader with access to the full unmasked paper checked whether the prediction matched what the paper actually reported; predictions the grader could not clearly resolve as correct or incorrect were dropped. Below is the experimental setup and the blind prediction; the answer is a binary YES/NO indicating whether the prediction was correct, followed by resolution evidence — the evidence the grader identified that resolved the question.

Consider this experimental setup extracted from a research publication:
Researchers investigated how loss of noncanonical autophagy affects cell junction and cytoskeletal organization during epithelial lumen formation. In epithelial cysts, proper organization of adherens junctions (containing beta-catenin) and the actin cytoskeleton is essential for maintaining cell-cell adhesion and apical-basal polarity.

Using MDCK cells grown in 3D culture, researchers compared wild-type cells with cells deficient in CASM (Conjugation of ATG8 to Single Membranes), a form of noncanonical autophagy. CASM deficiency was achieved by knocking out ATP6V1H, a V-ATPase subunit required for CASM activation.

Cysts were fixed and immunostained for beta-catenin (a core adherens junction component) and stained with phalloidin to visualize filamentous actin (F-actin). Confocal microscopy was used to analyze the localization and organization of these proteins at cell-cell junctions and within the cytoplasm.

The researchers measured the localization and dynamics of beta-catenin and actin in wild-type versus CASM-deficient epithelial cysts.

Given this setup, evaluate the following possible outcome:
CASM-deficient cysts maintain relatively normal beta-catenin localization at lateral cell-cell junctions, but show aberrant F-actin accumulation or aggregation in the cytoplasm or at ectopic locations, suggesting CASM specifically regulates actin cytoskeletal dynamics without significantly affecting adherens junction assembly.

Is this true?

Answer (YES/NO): NO